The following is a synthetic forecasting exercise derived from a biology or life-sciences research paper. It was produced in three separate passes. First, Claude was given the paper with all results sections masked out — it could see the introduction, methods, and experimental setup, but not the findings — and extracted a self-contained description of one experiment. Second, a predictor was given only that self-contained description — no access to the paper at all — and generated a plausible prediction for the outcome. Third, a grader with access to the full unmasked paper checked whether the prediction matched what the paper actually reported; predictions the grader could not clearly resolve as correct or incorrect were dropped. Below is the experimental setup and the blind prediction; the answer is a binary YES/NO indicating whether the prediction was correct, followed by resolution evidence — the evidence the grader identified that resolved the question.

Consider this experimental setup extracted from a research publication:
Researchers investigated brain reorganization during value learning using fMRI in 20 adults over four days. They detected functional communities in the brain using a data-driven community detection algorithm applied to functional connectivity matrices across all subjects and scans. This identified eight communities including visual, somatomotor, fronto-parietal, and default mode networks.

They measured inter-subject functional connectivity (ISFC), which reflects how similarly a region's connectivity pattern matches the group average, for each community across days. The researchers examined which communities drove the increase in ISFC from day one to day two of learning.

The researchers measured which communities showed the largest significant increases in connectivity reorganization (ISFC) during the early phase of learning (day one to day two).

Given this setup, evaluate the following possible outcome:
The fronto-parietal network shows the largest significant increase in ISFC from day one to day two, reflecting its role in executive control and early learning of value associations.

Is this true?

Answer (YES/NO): NO